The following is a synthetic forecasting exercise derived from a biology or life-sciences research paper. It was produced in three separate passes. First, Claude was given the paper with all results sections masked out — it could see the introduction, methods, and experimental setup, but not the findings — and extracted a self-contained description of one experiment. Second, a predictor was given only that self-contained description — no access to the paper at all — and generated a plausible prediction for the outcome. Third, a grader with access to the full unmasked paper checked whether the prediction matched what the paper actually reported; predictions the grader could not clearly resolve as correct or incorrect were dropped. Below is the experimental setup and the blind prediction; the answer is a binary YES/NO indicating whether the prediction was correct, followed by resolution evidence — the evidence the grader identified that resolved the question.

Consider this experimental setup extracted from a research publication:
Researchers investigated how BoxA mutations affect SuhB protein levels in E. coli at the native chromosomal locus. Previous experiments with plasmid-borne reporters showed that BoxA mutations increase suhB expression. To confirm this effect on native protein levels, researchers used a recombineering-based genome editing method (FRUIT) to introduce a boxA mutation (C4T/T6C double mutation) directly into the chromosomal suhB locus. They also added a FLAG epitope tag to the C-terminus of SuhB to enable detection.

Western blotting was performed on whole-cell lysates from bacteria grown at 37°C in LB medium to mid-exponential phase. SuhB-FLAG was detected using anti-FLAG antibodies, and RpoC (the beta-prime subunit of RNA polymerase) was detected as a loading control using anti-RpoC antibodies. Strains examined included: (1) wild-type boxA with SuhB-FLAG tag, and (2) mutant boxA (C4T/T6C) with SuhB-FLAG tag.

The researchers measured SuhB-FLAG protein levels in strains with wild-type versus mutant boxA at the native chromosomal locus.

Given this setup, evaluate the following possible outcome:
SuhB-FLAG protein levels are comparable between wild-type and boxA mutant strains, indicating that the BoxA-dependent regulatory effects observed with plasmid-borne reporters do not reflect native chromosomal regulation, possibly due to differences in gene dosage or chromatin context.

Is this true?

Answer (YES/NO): NO